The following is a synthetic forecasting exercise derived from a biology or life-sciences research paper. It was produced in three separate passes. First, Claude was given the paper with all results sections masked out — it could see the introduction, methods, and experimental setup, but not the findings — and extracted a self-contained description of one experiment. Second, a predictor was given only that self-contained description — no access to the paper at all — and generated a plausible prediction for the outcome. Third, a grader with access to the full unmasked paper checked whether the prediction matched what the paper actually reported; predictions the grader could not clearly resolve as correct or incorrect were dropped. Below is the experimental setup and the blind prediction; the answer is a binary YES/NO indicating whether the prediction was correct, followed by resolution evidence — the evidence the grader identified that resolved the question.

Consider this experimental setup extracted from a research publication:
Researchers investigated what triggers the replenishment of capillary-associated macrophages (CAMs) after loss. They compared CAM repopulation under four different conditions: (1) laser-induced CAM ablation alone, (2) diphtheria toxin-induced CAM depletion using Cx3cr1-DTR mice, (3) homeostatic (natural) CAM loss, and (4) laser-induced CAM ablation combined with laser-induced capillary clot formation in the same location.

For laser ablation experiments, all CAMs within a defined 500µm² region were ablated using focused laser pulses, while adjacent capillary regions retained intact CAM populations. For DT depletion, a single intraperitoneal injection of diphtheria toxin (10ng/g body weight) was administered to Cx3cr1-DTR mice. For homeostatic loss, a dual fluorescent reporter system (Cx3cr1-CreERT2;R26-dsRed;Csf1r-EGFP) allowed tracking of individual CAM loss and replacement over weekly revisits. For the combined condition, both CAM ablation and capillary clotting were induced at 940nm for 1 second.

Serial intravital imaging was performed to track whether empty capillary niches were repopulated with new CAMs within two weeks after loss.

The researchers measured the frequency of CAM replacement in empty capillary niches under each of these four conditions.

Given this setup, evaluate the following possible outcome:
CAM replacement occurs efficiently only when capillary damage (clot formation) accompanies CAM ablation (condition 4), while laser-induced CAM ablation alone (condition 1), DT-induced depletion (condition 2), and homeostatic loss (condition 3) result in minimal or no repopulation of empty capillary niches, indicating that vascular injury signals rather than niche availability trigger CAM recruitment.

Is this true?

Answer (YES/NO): YES